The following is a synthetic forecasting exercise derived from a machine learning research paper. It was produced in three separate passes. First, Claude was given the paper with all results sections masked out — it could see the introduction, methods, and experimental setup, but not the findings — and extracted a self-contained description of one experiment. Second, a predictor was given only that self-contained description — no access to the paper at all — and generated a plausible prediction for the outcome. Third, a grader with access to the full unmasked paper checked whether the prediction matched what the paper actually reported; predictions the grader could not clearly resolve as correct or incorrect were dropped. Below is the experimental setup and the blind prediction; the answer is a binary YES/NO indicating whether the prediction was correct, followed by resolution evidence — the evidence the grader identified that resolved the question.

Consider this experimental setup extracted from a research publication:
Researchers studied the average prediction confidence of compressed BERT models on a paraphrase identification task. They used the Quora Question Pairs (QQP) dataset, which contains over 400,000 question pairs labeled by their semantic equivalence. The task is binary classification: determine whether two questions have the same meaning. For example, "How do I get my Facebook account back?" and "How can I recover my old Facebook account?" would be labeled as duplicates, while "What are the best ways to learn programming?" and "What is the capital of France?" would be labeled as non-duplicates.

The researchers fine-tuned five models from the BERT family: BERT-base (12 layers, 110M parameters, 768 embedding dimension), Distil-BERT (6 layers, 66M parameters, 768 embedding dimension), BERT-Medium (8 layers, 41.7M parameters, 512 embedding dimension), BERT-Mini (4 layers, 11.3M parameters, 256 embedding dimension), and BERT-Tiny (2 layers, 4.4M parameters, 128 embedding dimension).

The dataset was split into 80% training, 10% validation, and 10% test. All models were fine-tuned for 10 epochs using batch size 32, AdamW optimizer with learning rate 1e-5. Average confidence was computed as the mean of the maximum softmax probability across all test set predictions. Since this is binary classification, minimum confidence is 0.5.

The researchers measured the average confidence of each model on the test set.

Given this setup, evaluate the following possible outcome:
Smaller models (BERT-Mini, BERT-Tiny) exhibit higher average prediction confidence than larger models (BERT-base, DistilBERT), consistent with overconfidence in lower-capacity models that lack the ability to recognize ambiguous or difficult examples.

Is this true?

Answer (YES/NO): NO